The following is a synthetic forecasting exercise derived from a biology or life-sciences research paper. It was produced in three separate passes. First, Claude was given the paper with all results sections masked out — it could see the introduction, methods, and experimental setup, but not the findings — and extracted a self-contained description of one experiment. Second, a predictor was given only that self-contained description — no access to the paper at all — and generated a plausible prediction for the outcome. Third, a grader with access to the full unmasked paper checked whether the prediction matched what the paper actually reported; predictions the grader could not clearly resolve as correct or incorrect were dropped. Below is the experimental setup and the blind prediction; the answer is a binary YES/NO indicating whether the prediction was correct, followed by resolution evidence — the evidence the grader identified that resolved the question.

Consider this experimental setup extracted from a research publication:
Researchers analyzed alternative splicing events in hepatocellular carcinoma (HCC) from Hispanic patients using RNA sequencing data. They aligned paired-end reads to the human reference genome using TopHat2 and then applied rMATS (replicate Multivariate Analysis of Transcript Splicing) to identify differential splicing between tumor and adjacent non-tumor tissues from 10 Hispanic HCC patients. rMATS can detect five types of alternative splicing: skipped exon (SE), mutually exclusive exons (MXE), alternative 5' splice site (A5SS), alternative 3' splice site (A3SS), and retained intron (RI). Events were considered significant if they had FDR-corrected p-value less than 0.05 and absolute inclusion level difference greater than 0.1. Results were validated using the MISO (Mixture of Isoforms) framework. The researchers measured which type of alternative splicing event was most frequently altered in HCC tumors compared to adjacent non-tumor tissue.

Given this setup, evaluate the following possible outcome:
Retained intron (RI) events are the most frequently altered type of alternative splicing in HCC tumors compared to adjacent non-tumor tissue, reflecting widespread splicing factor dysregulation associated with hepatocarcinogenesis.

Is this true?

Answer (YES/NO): NO